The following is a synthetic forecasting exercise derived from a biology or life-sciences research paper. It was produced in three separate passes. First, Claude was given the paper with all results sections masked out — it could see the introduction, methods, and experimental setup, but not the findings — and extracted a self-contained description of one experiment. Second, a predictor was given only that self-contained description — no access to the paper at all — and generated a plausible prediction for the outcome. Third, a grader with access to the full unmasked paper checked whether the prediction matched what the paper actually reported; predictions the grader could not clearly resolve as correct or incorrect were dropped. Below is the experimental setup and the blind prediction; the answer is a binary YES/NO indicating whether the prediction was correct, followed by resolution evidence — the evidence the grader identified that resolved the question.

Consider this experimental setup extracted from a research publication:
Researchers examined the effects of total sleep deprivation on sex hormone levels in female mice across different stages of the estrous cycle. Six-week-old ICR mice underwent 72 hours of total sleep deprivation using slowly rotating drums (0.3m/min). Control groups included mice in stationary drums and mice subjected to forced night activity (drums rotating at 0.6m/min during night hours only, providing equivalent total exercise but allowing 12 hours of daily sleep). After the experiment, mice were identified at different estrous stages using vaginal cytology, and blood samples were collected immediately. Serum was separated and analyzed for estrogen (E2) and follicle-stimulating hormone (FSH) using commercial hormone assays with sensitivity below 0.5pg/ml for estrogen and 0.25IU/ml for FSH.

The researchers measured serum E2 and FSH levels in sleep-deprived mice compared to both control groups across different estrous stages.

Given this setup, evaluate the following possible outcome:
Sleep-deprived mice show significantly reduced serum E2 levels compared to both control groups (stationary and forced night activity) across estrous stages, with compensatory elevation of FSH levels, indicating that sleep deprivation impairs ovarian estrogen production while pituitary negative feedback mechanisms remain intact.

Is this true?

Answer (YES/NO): NO